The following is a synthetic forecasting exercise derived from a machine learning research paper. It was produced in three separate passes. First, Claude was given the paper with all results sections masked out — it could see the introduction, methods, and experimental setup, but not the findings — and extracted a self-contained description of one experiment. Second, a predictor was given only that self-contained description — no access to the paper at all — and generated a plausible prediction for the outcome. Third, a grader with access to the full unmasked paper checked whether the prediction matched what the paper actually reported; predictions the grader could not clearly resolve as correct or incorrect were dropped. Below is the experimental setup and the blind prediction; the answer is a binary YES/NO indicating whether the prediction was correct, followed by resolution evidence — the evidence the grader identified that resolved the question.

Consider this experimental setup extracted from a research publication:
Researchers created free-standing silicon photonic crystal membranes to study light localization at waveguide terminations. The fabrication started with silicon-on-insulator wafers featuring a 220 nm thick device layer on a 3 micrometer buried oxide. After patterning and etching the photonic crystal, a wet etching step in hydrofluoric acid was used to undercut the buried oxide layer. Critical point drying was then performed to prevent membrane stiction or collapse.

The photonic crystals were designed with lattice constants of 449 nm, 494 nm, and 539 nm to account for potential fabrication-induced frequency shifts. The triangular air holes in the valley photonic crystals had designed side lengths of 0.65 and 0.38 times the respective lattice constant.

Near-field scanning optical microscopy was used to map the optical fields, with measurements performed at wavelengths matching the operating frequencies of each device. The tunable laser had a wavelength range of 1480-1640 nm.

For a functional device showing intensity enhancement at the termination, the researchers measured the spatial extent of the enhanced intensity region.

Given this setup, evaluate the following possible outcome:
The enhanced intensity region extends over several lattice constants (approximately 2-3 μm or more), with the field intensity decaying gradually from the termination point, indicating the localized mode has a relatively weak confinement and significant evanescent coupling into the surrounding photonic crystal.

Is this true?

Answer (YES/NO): NO